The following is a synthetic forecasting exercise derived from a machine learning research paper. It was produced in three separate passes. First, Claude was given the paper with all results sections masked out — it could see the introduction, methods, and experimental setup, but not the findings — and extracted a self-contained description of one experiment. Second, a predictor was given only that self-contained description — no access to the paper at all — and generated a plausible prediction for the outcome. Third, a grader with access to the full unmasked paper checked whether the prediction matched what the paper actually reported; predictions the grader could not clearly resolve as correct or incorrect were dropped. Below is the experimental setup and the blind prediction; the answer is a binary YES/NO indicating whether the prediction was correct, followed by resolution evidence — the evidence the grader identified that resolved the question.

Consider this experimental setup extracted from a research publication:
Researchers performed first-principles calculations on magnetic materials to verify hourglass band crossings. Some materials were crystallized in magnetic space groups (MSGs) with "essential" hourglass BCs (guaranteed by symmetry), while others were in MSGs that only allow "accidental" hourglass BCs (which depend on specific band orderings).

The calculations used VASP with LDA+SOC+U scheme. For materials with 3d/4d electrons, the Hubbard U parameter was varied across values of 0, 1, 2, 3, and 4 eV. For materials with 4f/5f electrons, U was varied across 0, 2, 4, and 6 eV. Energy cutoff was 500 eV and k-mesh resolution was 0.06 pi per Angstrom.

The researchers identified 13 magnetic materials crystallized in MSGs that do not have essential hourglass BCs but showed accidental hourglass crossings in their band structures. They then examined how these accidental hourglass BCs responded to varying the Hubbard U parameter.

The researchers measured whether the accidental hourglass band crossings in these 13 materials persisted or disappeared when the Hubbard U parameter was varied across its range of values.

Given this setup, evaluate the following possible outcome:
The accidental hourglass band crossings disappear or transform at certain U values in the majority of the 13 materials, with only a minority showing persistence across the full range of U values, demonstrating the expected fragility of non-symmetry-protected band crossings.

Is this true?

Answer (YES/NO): YES